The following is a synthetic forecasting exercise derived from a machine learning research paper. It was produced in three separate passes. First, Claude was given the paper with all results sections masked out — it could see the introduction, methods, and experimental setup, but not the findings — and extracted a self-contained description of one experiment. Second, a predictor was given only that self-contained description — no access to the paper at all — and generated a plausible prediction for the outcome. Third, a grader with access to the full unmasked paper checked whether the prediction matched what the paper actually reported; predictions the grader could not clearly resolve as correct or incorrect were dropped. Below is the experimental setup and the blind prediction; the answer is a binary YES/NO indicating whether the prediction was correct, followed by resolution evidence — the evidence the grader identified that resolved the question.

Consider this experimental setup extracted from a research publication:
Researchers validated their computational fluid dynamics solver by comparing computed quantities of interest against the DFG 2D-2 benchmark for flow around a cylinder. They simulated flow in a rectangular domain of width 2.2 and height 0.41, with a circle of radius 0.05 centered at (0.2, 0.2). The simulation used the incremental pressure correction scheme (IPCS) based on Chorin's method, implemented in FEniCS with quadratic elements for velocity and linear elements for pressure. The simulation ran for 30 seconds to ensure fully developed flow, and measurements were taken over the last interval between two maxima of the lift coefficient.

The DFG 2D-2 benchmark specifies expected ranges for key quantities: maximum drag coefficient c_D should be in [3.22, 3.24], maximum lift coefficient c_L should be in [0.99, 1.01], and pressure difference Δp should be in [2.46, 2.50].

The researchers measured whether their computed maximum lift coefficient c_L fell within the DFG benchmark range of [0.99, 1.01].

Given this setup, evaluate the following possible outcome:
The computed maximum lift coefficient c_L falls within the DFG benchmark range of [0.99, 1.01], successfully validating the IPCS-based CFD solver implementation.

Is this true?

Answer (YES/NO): NO